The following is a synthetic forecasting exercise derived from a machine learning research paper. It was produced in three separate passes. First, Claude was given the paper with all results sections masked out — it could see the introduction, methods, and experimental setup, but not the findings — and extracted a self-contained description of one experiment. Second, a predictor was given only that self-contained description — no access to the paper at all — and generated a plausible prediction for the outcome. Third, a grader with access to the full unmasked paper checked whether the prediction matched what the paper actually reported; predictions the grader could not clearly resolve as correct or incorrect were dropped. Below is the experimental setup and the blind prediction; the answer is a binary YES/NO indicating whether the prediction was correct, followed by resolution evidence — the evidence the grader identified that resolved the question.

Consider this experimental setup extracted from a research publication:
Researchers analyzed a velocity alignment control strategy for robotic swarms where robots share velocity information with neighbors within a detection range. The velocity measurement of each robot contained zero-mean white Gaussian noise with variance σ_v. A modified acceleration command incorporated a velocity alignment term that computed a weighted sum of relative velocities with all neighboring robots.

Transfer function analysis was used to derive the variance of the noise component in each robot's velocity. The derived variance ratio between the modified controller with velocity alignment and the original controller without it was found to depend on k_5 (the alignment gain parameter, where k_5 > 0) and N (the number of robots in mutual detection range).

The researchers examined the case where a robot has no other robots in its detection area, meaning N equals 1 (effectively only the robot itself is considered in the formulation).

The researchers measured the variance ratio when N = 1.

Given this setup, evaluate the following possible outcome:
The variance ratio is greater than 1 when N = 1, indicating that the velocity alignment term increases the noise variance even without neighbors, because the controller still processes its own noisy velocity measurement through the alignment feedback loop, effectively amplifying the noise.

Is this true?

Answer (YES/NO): NO